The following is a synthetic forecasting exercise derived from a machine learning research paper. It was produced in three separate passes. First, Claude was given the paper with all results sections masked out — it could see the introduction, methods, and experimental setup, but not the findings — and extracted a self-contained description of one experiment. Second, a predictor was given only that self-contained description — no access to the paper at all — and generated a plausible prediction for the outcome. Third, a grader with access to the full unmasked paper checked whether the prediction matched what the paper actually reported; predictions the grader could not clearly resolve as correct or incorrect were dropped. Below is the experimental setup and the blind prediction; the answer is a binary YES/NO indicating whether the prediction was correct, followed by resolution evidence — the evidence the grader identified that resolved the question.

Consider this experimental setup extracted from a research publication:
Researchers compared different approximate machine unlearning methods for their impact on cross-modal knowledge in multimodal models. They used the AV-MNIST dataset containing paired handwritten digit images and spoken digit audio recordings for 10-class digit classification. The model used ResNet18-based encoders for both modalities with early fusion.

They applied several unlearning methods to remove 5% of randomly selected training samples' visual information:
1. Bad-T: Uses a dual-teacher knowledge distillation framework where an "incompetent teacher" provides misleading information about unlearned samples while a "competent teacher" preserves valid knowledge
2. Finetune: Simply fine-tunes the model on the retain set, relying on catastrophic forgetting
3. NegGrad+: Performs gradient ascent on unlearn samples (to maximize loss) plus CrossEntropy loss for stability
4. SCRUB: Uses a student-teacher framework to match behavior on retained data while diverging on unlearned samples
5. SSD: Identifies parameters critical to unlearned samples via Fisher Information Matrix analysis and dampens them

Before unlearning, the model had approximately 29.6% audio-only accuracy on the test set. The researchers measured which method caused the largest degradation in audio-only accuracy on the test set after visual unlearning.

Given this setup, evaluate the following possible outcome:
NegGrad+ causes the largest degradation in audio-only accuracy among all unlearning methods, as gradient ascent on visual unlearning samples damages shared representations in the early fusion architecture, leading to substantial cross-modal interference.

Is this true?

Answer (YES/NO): NO